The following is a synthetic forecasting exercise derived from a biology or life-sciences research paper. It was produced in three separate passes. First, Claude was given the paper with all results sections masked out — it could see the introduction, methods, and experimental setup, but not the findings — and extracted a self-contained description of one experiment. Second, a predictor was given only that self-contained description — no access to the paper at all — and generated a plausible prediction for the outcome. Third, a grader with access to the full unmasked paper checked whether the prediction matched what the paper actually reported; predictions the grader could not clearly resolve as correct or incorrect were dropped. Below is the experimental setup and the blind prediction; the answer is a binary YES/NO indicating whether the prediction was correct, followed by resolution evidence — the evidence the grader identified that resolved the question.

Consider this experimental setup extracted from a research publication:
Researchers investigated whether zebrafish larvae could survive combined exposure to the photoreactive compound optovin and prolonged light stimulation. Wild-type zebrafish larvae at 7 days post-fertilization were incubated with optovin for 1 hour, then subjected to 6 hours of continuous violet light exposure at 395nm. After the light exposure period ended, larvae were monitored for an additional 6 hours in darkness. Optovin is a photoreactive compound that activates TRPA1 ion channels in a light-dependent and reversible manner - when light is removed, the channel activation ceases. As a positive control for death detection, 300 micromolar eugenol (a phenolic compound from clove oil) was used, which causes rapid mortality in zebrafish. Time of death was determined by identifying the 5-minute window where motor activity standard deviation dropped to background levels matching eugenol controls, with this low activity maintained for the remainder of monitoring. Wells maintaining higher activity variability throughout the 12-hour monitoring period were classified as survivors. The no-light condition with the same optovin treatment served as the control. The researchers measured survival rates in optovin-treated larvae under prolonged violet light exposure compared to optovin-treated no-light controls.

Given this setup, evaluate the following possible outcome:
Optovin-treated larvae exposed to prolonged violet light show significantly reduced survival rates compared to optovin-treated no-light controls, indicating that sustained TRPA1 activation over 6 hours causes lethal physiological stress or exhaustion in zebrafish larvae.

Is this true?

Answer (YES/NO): NO